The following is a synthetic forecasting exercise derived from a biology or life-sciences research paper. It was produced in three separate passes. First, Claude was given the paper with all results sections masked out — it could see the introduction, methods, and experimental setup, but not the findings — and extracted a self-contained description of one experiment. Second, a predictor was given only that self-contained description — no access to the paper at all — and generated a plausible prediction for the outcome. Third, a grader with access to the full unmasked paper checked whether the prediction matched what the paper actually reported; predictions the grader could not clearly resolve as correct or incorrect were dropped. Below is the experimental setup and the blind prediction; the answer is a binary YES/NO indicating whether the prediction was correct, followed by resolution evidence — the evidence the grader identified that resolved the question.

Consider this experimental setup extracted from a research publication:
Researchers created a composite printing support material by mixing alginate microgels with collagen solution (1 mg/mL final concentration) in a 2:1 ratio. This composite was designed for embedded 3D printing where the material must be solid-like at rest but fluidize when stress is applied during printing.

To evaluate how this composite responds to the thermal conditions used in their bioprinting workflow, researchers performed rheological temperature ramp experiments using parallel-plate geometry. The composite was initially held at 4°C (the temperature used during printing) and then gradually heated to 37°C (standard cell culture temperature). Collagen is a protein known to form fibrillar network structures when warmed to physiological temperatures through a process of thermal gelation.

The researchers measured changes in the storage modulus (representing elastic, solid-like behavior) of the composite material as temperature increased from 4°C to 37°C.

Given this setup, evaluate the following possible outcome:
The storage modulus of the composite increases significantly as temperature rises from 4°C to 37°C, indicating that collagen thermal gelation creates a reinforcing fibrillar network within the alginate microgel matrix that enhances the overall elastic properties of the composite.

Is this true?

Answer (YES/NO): YES